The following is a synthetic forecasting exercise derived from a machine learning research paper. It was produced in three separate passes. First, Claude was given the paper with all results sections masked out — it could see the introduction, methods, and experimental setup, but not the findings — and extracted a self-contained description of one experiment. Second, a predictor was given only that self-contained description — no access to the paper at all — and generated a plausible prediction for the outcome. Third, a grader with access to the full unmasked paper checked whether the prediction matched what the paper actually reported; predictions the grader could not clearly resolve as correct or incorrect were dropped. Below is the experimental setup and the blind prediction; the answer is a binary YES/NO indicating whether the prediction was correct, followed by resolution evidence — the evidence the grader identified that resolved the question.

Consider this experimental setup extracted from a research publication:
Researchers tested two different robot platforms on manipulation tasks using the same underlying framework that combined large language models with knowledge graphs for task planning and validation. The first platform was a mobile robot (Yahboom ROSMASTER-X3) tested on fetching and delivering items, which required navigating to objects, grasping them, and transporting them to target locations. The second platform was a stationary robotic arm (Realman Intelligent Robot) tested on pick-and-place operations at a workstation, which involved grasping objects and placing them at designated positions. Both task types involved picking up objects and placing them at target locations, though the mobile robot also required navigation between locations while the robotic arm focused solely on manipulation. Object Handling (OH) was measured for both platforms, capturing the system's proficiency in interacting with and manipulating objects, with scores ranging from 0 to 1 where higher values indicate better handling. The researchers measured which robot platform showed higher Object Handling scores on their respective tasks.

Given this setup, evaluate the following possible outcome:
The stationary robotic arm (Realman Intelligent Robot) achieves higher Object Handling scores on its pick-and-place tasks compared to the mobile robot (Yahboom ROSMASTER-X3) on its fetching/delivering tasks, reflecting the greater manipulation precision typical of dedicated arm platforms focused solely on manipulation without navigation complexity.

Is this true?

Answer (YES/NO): YES